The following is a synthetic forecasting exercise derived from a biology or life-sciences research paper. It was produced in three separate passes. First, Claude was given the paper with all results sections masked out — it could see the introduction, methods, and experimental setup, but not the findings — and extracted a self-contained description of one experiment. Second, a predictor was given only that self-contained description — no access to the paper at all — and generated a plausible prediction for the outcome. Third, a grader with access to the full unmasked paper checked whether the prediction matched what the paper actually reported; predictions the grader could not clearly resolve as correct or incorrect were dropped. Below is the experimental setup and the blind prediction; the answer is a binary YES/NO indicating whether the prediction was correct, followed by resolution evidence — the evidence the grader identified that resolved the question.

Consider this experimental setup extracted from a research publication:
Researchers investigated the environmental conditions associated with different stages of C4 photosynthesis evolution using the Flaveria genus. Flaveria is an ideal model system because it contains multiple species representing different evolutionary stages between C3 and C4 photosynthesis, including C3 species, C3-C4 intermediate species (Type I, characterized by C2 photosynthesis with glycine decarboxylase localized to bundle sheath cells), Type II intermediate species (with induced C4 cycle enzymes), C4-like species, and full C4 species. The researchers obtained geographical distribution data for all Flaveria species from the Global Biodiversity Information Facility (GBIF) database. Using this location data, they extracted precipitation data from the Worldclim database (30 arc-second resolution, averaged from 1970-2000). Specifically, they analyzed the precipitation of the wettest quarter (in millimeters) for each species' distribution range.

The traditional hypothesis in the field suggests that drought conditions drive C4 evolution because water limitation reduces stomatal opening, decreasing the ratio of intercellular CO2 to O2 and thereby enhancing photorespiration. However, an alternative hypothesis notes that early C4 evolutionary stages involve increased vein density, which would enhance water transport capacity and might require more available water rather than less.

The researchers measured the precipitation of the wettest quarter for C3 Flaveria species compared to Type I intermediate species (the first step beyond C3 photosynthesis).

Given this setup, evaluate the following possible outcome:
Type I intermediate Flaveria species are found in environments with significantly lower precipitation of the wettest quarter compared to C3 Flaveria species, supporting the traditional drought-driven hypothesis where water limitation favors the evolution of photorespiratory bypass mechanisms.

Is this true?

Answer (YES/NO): YES